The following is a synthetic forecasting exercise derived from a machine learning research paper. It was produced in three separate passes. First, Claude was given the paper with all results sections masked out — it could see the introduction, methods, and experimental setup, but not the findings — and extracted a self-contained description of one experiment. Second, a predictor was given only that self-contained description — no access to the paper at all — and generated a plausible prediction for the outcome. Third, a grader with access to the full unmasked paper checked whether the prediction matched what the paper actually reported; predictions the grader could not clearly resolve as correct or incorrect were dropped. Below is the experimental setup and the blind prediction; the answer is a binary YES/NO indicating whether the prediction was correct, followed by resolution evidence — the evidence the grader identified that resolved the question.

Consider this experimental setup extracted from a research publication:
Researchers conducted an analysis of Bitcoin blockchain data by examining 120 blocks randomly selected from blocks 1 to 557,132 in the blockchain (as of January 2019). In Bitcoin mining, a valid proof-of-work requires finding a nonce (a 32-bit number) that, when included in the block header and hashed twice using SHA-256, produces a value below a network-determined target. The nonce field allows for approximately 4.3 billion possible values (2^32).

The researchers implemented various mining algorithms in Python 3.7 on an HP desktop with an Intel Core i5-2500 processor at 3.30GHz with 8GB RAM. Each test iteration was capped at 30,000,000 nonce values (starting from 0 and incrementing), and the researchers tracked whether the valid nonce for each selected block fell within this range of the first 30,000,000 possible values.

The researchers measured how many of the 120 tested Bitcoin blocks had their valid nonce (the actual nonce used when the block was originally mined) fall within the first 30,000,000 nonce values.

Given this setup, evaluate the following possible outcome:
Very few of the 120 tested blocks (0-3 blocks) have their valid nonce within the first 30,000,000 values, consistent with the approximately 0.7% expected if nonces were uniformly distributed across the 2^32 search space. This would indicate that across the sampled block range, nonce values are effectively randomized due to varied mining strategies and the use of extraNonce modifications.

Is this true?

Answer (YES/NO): YES